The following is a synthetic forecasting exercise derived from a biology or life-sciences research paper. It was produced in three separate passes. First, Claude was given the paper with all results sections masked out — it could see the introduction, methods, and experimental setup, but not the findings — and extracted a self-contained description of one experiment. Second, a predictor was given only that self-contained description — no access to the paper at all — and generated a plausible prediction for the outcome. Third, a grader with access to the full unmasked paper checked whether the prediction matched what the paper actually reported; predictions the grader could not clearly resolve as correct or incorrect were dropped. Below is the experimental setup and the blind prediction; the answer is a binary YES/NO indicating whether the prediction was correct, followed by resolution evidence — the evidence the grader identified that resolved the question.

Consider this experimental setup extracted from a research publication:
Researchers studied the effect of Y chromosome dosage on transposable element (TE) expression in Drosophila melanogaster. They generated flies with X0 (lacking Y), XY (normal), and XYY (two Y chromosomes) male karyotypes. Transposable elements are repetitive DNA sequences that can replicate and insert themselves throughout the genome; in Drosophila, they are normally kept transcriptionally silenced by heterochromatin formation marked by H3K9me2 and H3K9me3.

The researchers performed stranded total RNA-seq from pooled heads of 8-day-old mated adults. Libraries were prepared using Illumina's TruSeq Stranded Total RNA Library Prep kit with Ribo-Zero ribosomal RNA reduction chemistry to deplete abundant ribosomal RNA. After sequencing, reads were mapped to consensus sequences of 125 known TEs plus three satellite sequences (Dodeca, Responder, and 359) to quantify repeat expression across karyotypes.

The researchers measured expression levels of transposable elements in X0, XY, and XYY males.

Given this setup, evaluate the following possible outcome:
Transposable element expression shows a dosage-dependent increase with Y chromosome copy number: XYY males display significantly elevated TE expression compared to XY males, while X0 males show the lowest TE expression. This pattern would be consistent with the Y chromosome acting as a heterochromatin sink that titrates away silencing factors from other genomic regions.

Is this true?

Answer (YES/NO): NO